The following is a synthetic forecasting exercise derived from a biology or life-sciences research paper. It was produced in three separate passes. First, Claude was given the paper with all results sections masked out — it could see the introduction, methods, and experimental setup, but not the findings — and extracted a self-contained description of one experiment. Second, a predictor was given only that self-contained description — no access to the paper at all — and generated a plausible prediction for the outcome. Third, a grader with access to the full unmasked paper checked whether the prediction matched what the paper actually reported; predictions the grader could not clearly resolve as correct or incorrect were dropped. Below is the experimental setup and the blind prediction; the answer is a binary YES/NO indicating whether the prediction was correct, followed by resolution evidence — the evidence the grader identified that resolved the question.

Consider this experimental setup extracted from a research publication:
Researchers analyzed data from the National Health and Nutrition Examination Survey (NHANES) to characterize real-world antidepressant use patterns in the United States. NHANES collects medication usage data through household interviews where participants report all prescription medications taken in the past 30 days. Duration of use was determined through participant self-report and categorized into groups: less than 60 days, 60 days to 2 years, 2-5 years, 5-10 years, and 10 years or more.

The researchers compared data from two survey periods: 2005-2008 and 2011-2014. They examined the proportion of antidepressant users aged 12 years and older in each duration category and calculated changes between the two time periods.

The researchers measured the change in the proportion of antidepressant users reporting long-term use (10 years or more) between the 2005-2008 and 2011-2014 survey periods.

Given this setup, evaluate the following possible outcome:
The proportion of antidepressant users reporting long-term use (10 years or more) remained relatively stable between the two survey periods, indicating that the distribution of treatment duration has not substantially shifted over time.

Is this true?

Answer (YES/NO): NO